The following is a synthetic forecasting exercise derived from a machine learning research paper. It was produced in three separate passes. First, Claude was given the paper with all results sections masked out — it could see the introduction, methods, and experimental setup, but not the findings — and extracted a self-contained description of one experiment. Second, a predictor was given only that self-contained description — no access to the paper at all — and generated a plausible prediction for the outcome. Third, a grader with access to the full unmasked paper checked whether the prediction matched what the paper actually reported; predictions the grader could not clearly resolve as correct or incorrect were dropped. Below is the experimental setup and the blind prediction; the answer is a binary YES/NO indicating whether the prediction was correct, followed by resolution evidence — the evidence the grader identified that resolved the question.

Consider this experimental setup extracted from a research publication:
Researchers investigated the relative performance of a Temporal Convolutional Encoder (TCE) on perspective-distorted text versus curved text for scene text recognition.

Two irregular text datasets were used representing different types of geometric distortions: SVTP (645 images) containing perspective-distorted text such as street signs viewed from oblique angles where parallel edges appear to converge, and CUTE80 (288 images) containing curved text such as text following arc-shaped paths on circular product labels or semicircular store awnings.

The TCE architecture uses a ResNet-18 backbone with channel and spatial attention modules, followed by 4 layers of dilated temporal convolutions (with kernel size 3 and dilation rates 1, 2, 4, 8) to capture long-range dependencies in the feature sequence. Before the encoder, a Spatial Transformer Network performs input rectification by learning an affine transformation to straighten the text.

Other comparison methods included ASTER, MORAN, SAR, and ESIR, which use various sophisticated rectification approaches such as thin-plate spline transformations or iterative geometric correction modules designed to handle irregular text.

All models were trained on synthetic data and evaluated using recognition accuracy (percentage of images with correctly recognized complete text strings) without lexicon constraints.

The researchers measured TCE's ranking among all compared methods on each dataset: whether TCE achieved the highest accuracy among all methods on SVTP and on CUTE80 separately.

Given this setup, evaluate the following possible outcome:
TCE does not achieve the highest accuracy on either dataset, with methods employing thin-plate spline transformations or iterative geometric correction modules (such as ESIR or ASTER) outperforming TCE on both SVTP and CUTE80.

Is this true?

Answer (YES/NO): NO